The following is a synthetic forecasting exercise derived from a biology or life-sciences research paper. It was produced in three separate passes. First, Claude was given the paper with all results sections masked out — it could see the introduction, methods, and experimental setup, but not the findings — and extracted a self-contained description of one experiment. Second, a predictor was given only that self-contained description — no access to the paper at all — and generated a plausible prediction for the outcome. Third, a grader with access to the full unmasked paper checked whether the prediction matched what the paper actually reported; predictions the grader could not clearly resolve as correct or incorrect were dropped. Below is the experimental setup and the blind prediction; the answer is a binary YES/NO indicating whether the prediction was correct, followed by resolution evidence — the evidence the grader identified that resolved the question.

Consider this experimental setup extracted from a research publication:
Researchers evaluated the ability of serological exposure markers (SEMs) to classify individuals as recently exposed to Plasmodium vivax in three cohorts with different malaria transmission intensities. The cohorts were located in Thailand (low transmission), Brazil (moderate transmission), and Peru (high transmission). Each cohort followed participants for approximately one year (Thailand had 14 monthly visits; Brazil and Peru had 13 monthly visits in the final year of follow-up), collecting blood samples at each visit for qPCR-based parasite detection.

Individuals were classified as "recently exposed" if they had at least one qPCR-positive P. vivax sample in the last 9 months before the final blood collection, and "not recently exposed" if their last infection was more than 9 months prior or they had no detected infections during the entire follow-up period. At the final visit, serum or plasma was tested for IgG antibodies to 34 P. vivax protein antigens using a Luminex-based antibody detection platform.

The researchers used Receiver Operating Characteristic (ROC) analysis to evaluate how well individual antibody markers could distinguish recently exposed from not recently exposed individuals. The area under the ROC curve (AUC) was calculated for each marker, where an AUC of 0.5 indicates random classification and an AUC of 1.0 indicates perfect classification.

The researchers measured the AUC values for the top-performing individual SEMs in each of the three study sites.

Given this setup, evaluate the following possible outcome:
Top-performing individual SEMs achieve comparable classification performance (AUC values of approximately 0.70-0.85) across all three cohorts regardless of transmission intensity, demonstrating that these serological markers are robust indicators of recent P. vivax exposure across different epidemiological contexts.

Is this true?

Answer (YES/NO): NO